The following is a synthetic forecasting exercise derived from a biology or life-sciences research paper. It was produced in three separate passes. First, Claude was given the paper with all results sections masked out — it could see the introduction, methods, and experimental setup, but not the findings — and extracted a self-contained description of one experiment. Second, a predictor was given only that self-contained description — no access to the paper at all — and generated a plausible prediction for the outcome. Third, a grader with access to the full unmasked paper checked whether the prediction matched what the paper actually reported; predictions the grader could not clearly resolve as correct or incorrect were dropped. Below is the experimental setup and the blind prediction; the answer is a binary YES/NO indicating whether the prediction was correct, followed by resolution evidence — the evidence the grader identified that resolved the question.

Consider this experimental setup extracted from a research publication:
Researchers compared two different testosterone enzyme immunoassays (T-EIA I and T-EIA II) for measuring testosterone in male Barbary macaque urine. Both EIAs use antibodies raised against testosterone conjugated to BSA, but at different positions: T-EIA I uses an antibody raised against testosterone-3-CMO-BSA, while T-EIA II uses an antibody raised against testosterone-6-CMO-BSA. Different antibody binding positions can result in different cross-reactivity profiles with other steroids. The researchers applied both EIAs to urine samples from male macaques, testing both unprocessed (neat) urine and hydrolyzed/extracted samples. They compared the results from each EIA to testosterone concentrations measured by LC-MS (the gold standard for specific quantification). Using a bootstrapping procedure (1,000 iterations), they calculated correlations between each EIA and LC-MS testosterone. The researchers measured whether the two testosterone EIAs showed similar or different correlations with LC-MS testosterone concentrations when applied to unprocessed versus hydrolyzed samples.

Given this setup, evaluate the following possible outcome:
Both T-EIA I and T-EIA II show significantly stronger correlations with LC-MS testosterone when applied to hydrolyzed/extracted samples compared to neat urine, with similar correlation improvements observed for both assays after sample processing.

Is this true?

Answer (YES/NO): YES